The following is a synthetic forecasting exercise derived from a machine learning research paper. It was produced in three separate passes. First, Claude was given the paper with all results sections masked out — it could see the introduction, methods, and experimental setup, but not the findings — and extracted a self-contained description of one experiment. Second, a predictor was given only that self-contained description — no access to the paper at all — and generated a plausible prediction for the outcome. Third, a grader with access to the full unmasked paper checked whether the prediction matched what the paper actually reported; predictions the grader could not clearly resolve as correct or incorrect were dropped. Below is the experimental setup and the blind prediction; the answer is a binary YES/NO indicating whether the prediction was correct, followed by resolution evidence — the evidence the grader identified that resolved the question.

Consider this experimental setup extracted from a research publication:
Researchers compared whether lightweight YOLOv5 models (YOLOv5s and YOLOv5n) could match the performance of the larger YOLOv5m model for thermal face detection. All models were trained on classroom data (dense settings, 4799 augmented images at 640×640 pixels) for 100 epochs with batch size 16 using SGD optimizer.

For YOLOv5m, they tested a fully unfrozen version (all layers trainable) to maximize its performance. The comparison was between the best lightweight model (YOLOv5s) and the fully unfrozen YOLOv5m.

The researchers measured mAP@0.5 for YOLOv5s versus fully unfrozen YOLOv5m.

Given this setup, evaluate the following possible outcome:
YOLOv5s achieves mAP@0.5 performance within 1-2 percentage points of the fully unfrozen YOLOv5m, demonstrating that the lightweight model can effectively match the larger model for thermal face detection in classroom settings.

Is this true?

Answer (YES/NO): YES